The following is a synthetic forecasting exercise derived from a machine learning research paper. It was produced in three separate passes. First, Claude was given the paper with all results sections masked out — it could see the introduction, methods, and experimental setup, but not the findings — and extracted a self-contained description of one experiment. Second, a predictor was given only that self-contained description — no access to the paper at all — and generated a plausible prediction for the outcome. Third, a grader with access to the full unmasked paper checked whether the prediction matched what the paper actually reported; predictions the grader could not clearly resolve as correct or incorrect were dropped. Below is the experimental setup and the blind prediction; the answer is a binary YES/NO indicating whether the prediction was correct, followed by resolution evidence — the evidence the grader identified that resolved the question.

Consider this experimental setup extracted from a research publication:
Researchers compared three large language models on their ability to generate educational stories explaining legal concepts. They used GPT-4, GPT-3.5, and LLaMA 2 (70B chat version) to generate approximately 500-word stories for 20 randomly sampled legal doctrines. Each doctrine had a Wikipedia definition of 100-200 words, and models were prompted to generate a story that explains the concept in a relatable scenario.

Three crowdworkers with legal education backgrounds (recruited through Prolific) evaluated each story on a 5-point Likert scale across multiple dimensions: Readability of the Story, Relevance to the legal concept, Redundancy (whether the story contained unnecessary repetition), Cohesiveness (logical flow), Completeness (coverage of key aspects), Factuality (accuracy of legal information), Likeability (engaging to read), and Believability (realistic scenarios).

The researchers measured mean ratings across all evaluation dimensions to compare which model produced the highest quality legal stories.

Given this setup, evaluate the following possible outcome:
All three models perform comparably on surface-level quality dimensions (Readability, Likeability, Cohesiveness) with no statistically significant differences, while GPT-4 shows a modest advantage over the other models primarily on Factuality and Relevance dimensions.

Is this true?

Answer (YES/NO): NO